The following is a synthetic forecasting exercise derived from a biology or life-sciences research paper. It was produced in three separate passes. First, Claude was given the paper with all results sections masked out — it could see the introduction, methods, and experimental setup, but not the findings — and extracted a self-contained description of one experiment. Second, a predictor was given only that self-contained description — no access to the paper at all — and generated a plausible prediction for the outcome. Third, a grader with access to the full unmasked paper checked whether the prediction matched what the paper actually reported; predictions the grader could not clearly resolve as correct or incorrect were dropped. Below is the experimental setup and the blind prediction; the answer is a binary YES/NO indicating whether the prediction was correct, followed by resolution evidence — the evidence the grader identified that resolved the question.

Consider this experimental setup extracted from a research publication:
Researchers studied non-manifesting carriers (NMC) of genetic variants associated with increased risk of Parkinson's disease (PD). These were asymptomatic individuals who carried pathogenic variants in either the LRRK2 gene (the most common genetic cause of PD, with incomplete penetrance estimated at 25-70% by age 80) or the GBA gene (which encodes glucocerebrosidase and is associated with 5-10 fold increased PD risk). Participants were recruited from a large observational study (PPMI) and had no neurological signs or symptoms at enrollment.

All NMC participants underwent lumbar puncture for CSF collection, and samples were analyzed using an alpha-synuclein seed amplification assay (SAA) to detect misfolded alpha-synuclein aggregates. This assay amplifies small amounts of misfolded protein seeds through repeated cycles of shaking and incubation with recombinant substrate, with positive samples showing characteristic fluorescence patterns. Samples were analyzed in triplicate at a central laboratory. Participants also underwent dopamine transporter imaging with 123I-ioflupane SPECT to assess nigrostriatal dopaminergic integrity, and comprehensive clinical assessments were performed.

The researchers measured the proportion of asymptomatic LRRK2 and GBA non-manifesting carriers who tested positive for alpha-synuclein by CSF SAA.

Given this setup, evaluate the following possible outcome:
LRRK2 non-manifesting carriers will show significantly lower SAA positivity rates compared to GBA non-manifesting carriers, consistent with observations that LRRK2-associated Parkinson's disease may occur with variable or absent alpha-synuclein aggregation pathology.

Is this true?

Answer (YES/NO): NO